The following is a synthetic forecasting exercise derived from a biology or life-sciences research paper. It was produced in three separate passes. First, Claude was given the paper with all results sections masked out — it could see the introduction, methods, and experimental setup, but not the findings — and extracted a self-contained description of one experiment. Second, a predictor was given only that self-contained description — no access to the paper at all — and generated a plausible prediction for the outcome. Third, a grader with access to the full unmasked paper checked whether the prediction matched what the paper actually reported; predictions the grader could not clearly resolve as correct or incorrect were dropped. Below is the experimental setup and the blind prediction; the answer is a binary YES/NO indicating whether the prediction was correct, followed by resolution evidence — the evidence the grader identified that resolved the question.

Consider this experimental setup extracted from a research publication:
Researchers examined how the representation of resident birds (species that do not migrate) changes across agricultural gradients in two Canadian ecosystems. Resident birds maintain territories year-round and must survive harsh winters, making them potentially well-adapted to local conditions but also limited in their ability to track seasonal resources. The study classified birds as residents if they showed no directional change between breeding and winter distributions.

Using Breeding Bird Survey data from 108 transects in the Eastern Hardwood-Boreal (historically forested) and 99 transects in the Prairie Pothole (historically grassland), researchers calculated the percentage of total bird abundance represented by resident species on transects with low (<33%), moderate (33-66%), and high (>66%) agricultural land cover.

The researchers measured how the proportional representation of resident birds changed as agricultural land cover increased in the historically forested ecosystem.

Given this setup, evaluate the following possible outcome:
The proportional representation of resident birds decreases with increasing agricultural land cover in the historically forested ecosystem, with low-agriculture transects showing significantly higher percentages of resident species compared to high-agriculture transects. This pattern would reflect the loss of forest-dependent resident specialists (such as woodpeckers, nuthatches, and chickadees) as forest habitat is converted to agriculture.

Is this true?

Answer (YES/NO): NO